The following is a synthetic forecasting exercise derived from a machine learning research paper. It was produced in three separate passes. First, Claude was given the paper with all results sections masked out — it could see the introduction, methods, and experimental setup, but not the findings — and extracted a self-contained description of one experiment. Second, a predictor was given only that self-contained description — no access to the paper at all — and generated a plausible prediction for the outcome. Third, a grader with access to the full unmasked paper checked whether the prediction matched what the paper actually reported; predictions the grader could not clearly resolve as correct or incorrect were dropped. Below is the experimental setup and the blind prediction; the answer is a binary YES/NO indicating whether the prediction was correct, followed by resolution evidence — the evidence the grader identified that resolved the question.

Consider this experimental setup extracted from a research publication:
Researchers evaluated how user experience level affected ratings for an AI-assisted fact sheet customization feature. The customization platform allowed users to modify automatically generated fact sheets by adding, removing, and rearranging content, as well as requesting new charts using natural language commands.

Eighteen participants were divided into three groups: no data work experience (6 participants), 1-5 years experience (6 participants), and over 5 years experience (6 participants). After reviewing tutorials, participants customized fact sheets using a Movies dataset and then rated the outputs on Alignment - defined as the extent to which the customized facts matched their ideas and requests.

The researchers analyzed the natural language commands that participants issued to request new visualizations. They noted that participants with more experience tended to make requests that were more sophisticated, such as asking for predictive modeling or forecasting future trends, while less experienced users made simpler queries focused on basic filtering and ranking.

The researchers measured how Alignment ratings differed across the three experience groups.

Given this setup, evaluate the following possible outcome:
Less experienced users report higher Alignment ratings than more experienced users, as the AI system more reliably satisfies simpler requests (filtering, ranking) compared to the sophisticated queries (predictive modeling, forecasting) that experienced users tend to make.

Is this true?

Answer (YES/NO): YES